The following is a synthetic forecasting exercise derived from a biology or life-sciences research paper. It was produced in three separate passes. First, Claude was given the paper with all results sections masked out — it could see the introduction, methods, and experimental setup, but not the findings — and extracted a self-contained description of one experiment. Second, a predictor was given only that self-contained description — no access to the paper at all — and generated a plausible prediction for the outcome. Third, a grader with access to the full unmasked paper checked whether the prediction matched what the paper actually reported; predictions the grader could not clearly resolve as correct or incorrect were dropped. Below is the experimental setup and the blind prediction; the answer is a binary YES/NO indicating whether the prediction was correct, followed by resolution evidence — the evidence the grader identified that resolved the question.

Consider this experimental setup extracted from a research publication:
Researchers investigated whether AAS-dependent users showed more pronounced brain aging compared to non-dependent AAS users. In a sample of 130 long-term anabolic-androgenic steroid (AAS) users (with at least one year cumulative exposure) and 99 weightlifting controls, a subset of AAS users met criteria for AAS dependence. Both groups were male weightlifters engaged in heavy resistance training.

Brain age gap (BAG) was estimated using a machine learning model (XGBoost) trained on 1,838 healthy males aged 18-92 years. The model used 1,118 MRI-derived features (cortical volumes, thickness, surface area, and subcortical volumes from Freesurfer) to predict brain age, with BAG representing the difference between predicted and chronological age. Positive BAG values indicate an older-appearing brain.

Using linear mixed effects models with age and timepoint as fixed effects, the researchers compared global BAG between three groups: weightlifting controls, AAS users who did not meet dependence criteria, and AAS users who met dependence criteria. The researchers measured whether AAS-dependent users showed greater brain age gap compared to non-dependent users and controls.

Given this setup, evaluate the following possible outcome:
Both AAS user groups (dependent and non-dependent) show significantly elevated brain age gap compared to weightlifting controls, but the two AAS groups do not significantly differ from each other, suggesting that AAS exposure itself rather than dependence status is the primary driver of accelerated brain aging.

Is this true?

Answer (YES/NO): NO